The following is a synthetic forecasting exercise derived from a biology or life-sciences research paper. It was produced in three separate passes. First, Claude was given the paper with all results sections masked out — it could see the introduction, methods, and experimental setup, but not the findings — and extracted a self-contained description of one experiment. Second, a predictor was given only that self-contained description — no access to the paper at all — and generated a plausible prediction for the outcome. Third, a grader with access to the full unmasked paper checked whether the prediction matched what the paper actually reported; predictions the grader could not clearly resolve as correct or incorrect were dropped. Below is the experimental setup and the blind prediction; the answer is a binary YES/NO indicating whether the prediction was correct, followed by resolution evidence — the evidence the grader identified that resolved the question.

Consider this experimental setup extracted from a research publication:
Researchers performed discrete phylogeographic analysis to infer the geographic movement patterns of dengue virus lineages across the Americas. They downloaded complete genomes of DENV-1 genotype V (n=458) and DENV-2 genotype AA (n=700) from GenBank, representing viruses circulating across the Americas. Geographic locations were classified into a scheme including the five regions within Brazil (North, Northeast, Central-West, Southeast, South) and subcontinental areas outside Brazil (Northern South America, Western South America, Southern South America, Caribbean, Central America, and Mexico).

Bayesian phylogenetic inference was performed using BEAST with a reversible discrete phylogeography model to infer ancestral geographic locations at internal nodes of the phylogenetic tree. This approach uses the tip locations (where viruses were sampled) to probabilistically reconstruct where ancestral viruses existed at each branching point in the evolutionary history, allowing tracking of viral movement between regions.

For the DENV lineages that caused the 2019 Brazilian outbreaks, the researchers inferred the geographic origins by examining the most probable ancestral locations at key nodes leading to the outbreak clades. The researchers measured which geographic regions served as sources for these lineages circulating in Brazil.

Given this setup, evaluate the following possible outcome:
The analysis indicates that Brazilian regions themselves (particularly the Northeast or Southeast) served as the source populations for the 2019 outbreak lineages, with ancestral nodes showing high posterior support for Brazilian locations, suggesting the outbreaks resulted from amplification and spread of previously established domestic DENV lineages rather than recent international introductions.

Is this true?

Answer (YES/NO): YES